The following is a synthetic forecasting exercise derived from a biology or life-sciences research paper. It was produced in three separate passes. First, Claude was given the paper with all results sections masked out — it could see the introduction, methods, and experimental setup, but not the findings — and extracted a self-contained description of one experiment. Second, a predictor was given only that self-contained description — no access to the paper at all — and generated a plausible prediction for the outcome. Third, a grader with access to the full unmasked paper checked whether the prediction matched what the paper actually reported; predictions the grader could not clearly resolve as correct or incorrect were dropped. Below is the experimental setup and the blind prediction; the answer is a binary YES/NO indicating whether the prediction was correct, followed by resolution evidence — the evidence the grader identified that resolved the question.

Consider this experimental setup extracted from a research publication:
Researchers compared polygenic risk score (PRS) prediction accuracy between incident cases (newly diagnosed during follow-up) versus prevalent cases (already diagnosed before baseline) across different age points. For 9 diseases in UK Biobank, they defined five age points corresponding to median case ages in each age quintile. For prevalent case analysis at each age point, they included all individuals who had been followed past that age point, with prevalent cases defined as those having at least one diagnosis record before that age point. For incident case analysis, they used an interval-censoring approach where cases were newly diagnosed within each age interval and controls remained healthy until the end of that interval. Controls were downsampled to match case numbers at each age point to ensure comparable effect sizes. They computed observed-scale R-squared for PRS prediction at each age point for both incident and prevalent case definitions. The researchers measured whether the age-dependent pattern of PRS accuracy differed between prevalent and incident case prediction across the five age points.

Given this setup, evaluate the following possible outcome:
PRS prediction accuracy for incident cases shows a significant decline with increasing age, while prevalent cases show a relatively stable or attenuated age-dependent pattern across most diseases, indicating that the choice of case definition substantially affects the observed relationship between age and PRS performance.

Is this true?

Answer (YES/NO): YES